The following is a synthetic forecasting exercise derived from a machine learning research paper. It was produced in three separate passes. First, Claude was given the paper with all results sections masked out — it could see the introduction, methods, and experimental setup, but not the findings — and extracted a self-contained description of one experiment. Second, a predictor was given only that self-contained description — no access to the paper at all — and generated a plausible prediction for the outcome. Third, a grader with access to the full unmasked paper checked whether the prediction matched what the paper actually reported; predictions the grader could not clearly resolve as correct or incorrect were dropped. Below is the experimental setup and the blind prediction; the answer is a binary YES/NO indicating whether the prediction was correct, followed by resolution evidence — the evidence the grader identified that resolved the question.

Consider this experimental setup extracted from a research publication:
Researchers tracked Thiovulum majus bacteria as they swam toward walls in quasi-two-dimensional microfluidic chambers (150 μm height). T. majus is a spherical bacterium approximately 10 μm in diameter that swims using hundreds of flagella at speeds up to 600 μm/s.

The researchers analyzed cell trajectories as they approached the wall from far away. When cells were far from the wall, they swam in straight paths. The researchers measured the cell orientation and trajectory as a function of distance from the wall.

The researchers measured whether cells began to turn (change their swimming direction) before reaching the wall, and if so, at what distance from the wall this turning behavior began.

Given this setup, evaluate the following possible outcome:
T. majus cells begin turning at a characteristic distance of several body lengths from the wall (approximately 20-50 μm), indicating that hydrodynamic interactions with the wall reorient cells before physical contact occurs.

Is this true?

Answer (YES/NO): NO